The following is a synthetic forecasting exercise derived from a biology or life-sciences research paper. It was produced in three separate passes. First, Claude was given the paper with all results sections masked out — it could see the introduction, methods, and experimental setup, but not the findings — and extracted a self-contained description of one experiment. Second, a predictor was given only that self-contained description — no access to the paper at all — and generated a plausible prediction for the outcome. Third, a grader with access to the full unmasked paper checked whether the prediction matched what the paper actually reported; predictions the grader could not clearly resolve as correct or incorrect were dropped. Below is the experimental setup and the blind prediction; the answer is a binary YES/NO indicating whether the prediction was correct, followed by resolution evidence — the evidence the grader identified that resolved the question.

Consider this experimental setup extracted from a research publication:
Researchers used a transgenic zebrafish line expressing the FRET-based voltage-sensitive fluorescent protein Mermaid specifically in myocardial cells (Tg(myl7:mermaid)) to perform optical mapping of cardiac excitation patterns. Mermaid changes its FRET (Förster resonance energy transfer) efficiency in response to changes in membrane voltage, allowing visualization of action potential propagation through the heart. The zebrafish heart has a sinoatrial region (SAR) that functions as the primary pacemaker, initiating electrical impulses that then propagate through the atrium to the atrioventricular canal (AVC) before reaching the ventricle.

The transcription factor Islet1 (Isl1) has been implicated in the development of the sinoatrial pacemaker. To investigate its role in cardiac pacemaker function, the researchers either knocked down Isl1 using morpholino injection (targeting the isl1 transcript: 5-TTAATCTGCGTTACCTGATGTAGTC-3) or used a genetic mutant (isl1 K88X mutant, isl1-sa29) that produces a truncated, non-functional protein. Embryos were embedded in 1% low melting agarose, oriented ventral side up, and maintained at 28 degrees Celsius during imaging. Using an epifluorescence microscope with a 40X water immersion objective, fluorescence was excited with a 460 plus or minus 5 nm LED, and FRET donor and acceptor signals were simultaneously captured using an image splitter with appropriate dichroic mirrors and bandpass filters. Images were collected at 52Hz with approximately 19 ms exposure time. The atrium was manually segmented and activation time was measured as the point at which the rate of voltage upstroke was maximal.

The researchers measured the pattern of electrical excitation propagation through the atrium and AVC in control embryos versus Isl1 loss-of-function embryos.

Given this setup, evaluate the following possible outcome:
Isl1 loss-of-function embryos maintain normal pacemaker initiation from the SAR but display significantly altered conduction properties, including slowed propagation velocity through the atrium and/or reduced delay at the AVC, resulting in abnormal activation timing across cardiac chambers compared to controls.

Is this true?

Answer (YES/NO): NO